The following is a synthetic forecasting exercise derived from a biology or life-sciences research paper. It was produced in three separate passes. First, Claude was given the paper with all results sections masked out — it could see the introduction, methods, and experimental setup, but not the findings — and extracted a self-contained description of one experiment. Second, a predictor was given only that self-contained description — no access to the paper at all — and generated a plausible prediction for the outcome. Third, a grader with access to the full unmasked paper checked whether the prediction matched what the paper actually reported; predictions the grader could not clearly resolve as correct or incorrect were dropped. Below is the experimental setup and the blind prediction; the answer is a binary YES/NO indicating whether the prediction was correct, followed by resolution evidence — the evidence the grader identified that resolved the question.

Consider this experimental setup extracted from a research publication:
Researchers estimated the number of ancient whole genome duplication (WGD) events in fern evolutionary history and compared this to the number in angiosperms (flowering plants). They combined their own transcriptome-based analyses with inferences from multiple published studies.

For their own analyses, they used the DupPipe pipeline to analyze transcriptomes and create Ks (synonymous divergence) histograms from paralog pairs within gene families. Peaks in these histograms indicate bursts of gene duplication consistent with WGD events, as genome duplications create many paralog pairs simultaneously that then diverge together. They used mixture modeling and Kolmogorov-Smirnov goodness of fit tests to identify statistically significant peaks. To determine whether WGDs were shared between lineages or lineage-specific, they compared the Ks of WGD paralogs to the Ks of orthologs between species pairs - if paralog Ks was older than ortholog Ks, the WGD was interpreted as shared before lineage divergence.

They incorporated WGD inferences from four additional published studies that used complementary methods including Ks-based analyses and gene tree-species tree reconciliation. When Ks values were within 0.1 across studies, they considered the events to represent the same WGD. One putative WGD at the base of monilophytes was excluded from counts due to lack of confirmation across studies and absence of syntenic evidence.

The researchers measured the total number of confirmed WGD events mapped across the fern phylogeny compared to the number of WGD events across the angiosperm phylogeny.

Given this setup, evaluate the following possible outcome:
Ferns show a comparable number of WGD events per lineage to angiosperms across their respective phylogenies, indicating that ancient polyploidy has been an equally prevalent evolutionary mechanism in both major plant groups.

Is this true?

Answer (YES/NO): NO